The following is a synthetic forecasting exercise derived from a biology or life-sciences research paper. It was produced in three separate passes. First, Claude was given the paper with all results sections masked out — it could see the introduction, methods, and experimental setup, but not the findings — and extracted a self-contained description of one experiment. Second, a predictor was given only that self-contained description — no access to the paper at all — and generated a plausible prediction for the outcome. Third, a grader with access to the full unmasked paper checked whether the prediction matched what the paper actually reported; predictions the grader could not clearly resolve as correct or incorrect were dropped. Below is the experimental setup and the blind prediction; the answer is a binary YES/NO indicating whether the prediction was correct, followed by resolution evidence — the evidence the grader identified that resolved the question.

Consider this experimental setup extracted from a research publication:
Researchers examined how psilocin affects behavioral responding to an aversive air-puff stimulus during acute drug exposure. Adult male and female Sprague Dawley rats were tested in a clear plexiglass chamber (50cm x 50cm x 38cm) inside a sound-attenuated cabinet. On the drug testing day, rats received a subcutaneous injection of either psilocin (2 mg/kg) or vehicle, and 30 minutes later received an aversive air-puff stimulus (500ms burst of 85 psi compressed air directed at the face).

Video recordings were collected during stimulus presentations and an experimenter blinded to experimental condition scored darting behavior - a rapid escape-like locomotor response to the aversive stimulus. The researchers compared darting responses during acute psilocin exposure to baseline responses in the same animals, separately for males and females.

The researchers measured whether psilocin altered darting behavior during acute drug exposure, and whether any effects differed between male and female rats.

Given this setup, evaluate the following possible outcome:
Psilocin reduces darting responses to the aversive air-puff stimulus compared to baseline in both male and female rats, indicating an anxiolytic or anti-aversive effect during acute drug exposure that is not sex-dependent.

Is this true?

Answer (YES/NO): NO